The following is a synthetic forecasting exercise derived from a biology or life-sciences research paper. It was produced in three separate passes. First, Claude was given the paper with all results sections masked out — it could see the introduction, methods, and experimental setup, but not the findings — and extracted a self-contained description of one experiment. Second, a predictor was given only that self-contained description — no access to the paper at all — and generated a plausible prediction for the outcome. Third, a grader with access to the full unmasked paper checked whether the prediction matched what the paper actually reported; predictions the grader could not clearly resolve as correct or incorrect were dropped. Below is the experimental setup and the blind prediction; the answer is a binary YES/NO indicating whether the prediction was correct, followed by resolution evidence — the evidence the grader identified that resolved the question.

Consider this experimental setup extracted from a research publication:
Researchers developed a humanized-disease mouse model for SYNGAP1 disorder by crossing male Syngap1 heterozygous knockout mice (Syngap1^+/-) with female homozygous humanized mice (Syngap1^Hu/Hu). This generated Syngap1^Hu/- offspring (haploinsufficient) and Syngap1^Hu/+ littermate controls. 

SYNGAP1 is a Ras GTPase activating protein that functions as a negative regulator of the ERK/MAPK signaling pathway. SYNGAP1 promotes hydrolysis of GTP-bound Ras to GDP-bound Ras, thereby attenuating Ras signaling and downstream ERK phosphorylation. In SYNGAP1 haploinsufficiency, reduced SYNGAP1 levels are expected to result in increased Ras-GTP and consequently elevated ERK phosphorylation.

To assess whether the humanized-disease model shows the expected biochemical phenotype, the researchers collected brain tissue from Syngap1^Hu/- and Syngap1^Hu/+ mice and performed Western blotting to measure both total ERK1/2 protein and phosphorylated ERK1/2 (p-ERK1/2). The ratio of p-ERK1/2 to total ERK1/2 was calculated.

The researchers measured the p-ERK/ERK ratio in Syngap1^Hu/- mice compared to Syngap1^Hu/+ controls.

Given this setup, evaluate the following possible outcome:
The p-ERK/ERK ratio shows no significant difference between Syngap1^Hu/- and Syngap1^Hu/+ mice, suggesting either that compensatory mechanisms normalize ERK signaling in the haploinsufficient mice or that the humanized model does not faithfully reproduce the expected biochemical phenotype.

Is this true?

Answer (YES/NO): YES